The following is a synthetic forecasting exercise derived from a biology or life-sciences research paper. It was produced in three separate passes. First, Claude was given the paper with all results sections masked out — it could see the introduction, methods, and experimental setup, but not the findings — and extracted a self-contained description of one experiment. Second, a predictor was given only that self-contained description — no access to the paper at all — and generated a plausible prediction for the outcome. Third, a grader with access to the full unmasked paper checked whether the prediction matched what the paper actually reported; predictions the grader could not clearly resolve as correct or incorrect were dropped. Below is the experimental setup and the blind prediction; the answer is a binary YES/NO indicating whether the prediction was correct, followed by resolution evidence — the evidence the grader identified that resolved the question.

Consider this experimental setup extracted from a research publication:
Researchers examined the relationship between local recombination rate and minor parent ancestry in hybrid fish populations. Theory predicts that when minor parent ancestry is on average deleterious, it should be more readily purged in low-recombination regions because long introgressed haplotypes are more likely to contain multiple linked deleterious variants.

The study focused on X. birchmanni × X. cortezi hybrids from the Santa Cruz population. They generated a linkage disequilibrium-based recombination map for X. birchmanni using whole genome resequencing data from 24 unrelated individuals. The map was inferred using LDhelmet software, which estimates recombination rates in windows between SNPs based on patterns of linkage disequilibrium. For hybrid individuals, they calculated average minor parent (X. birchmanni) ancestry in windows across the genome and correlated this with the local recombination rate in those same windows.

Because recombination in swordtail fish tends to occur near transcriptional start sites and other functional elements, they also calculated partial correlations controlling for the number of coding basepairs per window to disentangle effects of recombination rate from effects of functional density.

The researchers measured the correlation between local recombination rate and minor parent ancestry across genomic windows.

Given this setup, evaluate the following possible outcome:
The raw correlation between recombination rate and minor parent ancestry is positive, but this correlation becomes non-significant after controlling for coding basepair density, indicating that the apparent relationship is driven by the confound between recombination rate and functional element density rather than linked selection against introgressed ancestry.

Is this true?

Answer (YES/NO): NO